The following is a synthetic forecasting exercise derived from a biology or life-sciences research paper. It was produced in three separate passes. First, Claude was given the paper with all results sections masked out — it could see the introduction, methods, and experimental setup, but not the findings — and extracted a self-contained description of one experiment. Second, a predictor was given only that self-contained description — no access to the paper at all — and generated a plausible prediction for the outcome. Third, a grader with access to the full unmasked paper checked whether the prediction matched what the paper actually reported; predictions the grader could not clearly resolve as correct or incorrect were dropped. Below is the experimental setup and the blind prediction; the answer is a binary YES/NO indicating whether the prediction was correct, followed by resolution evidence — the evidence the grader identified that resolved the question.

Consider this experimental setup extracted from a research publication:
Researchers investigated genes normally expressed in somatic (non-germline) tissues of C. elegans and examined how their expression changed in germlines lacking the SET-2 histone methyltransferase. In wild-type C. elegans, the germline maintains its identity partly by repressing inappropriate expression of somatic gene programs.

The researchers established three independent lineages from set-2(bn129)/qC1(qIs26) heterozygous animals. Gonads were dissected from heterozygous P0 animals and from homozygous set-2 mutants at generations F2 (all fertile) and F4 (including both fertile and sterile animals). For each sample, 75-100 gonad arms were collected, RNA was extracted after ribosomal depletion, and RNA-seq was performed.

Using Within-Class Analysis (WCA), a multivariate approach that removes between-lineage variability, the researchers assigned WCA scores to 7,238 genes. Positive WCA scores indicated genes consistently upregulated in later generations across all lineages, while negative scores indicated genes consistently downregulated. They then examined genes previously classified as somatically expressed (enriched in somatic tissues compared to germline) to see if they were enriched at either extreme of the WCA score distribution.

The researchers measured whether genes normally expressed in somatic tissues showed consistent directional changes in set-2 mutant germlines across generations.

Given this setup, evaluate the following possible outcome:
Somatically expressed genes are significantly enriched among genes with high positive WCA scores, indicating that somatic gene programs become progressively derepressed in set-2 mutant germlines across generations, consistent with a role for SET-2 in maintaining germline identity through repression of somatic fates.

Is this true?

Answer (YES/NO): YES